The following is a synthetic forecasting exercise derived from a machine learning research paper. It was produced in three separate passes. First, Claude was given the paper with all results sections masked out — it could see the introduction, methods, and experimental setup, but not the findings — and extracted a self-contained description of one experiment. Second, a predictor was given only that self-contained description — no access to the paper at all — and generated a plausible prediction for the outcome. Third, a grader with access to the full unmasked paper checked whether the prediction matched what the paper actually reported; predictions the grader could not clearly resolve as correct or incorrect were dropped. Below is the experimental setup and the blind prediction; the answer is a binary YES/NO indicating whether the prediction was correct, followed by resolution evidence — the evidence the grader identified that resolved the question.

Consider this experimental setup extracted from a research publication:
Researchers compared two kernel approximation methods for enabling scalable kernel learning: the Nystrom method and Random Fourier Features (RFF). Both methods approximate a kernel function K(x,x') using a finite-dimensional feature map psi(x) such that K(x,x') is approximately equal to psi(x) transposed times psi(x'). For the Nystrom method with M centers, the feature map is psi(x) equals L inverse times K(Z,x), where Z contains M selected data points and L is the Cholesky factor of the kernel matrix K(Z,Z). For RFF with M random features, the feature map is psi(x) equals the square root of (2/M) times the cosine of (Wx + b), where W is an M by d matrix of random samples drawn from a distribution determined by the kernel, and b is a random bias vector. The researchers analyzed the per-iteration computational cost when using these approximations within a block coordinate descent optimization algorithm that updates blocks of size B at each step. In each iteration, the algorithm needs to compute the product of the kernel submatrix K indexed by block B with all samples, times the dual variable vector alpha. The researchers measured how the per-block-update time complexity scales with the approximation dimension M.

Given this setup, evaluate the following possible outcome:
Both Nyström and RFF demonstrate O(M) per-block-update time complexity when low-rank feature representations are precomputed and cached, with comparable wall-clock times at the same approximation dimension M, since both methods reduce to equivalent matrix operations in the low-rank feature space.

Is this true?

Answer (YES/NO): NO